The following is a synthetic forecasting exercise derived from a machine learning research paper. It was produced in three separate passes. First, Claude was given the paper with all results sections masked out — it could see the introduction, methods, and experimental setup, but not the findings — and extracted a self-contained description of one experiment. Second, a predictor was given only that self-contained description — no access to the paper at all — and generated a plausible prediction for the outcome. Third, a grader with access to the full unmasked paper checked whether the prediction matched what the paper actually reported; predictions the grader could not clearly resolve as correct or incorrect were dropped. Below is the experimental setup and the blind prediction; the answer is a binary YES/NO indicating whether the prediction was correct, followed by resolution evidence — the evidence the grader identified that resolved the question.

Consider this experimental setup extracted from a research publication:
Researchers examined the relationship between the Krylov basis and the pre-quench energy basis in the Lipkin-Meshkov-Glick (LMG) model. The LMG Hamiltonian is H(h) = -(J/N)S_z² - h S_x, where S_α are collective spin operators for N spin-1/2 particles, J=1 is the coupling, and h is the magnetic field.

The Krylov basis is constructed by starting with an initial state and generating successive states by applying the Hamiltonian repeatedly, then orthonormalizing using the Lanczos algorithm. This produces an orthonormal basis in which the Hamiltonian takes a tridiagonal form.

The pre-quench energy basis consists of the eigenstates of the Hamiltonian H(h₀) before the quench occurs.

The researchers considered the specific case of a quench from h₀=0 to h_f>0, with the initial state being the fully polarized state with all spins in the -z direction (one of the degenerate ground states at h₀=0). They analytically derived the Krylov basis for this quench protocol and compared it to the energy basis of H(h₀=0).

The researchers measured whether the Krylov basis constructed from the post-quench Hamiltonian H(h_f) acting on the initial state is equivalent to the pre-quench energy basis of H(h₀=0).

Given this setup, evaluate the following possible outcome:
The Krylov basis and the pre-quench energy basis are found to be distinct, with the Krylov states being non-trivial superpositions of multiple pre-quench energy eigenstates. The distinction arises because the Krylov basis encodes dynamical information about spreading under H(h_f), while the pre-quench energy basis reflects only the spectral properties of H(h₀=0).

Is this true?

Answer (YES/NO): NO